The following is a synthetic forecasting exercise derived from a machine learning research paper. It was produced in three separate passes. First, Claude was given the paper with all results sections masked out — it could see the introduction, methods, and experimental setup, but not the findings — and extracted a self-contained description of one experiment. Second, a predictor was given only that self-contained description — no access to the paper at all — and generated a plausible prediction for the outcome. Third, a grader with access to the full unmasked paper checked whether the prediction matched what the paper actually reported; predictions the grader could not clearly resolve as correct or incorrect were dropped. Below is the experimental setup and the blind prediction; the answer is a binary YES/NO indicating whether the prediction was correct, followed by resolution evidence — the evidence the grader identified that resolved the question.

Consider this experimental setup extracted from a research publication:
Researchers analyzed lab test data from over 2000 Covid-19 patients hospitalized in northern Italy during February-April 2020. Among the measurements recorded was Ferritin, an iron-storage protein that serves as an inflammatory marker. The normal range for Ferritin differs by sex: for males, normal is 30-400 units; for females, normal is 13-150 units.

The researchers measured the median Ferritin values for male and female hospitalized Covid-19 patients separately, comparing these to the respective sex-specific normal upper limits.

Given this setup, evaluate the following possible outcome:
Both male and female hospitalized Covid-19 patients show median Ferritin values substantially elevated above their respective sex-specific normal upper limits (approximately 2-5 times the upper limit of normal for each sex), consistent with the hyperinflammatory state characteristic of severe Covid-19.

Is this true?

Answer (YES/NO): YES